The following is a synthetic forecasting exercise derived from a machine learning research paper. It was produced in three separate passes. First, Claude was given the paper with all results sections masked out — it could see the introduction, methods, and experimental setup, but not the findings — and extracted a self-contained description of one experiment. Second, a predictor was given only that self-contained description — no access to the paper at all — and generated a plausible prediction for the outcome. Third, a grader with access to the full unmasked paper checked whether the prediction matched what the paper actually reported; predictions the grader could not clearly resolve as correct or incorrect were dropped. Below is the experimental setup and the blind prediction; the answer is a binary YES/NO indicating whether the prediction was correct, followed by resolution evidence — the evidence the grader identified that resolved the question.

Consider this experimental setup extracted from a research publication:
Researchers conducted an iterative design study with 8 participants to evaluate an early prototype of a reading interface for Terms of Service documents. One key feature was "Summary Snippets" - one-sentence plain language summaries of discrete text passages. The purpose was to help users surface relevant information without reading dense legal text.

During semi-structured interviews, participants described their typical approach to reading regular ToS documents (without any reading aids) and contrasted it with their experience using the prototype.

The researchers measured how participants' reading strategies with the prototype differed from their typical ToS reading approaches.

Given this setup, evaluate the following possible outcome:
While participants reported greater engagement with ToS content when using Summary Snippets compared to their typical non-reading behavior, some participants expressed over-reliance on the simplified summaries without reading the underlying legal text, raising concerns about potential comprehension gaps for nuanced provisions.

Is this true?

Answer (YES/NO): NO